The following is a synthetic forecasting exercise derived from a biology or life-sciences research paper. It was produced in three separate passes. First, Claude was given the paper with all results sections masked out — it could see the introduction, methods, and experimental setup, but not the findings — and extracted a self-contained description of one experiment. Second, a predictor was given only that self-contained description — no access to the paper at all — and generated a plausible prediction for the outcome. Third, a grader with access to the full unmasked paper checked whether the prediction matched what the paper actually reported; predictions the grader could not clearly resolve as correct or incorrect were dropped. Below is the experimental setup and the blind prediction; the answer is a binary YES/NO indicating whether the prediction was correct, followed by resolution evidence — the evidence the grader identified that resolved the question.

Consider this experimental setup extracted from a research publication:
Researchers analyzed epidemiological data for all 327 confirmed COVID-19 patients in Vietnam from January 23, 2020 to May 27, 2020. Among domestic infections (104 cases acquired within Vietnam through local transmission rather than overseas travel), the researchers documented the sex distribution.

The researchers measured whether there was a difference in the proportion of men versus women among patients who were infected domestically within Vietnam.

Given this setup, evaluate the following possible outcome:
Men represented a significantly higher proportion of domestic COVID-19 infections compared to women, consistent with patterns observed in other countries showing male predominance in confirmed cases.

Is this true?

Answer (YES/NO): NO